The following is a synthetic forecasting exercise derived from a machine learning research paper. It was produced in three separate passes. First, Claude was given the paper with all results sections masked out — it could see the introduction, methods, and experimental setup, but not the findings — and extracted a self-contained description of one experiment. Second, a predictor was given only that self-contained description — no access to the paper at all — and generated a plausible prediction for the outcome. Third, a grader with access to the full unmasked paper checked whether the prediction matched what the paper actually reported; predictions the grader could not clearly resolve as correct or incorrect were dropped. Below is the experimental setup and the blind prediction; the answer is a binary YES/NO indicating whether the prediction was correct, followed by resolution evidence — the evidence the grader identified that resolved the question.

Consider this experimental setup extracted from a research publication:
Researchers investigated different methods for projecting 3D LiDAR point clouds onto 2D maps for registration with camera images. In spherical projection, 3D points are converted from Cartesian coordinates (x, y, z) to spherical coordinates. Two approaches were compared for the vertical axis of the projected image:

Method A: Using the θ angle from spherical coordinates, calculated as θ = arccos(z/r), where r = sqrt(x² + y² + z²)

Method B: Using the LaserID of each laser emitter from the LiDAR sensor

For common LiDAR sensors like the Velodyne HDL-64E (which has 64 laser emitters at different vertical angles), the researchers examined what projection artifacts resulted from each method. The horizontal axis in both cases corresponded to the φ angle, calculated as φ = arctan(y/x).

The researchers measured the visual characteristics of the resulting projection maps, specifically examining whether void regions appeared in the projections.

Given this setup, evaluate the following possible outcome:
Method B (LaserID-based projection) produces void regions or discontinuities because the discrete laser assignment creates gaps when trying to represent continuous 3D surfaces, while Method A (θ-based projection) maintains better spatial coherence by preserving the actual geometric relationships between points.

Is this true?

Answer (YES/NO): NO